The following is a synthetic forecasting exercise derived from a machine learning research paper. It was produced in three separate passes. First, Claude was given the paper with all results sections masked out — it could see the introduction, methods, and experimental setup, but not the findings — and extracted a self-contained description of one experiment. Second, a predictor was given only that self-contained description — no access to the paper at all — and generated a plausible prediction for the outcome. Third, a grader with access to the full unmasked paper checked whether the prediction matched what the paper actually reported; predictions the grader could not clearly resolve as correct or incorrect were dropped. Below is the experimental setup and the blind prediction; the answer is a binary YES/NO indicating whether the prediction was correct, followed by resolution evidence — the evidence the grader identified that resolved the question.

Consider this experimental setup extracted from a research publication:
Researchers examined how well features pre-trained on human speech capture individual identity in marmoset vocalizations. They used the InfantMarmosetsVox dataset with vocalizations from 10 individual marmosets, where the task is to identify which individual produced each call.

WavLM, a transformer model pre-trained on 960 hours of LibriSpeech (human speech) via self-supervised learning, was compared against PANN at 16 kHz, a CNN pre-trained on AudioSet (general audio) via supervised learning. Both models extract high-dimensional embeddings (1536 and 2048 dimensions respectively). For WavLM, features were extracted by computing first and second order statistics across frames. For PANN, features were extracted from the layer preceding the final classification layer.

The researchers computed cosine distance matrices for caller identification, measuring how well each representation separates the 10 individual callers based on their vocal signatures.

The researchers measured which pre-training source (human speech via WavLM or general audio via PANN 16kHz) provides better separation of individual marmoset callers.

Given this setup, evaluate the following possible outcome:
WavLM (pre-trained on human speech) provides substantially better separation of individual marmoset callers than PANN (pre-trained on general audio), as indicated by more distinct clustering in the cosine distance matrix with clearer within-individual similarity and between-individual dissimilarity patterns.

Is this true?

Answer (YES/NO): NO